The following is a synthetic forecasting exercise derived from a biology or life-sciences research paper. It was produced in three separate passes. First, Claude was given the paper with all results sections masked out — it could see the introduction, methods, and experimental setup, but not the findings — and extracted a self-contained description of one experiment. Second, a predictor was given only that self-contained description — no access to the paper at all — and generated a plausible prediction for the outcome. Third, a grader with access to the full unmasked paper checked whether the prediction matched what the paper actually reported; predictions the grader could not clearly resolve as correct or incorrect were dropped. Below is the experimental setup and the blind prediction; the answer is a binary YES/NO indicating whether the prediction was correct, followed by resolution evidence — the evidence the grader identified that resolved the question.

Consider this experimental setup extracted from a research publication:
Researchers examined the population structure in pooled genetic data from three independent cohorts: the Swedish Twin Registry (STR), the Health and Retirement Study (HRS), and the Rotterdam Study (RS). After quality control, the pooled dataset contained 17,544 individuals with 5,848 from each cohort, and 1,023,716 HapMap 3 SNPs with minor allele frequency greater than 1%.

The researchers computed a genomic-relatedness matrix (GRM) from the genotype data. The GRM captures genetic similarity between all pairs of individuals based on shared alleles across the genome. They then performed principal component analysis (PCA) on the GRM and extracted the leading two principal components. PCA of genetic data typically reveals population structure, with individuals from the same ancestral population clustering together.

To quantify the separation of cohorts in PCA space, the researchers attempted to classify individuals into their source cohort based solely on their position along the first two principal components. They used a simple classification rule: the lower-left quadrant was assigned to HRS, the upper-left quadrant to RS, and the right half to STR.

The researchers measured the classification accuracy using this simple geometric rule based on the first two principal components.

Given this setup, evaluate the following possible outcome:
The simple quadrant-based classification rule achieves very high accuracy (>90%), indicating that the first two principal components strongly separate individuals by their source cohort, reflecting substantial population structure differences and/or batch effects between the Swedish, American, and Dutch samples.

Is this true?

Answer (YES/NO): YES